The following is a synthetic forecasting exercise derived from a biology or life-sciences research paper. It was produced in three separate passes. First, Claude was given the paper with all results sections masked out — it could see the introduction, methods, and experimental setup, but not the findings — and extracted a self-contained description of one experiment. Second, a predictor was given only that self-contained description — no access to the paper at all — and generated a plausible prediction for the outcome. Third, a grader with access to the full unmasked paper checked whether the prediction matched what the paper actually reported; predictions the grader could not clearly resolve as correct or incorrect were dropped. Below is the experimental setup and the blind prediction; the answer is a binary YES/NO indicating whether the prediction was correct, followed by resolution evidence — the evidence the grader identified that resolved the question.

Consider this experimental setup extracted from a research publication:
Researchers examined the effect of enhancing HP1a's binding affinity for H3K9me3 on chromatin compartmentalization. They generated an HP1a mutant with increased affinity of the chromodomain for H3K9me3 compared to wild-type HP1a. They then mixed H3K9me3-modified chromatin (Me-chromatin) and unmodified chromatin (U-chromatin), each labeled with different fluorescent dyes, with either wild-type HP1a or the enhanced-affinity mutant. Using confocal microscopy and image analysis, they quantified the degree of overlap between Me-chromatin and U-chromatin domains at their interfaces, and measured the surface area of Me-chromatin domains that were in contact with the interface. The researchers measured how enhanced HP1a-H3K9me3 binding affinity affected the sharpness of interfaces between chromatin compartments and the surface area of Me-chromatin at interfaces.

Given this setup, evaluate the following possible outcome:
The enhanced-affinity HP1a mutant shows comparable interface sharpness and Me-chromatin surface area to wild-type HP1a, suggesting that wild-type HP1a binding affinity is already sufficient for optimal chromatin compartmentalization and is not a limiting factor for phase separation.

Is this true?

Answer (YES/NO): NO